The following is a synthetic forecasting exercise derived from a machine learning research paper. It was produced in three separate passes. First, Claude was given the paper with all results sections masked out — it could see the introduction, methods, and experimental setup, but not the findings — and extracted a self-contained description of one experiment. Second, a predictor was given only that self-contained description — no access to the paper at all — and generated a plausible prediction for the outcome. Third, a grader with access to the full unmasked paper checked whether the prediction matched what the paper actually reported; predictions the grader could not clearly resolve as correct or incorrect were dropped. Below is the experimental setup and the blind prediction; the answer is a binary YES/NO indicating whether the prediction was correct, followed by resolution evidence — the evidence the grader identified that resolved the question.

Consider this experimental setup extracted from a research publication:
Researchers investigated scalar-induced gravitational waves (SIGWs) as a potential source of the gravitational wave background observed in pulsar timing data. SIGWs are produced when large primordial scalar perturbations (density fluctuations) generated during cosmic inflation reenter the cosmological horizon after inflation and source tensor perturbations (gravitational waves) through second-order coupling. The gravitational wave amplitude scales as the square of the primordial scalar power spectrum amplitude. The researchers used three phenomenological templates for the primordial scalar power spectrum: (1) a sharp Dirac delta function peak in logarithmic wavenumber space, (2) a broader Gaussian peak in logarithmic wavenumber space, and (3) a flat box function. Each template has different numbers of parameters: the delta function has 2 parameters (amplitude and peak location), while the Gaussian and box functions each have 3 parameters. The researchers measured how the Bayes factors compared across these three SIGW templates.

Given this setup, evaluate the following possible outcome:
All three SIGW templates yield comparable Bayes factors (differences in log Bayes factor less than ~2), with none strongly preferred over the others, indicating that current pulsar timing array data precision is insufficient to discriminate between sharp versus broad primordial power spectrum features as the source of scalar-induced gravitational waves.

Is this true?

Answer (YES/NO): NO